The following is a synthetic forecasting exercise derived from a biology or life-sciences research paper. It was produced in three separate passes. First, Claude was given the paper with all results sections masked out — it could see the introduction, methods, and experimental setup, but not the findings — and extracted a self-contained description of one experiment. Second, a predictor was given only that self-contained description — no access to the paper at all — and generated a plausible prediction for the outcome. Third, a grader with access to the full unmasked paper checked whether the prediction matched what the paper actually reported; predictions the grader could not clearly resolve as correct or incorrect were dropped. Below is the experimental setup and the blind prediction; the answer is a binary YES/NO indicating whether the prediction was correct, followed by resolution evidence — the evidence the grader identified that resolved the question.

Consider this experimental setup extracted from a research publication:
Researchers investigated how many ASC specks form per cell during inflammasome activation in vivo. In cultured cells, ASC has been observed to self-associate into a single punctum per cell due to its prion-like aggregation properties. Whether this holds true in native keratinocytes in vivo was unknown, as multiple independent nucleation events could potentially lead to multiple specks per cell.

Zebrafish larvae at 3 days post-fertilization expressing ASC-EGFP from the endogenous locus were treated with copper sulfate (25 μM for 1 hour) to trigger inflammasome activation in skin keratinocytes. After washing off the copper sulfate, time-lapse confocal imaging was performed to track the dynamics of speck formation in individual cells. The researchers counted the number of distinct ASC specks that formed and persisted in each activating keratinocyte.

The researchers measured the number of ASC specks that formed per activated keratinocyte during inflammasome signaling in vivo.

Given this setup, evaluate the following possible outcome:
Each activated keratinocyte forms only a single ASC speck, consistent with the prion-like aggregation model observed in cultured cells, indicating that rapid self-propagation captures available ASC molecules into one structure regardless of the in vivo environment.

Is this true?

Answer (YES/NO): YES